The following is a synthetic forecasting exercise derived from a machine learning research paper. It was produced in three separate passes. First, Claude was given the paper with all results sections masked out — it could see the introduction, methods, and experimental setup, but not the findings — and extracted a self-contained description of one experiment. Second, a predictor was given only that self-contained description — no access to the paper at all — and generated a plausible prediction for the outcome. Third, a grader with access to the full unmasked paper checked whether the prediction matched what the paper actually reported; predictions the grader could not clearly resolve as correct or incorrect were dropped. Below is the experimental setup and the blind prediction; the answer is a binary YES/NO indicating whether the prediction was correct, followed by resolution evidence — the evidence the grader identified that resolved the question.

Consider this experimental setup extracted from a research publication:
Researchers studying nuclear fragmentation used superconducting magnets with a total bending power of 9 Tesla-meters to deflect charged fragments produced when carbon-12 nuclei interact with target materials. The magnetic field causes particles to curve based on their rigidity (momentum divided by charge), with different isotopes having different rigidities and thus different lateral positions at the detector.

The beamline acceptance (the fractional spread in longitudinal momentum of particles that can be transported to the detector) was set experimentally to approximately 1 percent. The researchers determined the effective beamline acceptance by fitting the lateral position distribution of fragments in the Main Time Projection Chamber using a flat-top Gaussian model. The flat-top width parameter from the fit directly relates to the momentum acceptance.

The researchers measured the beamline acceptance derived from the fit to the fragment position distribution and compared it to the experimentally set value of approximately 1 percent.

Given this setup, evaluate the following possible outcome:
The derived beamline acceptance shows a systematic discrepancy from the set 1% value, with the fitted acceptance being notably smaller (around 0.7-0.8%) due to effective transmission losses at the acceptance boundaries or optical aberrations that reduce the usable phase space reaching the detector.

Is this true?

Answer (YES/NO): NO